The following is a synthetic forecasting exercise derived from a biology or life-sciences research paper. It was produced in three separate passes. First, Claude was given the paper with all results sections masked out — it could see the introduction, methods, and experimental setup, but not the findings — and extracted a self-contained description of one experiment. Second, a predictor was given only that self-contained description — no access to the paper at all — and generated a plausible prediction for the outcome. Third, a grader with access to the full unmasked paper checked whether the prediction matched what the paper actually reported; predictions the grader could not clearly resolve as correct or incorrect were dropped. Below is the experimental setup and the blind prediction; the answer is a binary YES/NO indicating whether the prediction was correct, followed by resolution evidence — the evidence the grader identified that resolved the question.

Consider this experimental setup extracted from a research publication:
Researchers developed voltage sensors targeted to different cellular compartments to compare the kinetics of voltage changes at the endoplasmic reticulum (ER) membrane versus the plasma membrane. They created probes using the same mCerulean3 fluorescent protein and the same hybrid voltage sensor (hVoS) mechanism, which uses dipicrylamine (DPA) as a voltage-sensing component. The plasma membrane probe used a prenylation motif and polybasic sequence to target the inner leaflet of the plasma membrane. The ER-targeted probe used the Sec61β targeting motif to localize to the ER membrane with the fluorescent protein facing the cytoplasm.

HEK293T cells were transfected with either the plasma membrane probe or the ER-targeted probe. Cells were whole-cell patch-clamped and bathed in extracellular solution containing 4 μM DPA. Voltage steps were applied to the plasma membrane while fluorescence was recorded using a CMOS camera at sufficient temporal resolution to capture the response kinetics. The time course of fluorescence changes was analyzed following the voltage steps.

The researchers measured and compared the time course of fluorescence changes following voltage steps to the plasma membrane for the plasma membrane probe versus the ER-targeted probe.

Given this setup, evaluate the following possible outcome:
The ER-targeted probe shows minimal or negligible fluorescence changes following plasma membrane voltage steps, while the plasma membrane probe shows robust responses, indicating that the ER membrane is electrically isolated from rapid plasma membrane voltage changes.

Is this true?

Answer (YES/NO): NO